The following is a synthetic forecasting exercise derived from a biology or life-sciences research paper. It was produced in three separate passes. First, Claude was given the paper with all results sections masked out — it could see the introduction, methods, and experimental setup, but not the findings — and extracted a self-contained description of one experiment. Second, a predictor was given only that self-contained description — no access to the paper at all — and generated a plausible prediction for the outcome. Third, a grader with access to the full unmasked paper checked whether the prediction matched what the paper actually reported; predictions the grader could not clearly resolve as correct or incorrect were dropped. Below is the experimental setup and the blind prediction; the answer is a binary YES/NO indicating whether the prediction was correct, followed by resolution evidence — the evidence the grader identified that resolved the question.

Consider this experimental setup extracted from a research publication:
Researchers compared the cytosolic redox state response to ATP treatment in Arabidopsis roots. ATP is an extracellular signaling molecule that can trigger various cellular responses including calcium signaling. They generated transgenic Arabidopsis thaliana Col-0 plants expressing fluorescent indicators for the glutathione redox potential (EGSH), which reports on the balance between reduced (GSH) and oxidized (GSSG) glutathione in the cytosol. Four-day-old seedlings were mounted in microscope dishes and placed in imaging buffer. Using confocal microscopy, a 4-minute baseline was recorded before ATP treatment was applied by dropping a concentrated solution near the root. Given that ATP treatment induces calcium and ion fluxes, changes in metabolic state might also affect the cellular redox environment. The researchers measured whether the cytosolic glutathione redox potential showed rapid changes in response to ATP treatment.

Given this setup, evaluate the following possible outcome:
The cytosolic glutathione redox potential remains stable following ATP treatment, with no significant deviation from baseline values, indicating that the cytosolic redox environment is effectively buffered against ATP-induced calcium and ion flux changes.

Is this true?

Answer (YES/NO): NO